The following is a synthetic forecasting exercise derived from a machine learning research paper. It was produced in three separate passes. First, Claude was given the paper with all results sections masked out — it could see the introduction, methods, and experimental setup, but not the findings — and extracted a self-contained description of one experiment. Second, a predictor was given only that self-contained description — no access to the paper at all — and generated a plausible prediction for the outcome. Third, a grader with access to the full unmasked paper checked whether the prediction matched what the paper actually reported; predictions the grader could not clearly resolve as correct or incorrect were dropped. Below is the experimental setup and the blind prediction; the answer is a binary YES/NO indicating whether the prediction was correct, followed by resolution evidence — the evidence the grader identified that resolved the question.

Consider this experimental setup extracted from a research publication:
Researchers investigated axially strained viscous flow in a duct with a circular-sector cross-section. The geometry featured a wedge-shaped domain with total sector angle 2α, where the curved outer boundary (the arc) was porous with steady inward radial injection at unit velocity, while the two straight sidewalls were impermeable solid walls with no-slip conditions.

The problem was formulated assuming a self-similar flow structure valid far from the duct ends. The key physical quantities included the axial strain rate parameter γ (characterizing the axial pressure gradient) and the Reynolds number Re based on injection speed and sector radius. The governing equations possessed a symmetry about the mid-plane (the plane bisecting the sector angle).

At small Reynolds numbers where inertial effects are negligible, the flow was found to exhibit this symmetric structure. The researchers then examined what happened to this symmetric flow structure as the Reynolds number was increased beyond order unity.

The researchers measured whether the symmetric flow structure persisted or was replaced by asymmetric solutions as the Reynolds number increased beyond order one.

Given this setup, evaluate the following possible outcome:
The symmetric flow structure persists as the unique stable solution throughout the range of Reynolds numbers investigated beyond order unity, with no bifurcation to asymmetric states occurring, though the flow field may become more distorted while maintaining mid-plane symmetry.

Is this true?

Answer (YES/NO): NO